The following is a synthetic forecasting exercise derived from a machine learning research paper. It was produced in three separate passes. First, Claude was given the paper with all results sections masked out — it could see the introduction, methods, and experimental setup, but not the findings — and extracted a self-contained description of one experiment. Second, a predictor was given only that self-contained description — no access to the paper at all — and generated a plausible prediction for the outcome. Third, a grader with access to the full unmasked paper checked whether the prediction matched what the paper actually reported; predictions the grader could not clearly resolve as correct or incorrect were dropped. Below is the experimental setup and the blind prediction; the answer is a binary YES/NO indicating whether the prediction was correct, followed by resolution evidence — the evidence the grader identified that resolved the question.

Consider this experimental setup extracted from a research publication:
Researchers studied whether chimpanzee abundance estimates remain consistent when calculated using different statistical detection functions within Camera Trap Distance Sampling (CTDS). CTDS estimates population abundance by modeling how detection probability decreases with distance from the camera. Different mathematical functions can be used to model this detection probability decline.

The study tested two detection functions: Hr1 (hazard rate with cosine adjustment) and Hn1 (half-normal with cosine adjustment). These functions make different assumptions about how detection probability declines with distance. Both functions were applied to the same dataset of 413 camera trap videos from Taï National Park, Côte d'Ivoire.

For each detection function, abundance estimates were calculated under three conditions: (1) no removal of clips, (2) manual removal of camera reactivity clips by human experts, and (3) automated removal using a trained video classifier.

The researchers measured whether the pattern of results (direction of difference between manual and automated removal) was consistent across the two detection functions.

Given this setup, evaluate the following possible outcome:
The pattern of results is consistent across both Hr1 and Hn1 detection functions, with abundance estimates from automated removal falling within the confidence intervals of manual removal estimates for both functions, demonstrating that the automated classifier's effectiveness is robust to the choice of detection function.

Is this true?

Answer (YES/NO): NO